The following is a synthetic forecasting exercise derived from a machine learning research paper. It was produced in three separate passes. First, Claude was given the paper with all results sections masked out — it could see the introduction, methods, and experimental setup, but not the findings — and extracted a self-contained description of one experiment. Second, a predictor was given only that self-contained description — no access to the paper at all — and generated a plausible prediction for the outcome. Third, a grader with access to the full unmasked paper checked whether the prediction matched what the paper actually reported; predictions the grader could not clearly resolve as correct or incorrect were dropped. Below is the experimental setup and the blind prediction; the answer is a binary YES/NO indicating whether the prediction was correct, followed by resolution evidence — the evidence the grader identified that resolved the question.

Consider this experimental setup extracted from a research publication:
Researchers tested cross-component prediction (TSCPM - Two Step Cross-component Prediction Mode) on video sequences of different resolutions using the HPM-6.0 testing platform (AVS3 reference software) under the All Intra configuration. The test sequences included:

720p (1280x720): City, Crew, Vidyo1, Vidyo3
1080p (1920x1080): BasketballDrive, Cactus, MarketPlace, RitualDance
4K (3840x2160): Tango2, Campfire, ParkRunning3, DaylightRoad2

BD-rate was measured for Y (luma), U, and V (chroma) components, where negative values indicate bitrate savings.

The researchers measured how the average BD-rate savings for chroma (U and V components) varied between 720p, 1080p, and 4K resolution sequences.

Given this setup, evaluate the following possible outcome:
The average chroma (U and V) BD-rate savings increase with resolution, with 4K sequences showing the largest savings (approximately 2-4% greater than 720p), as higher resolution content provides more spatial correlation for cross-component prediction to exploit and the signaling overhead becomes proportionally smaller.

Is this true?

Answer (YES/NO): NO